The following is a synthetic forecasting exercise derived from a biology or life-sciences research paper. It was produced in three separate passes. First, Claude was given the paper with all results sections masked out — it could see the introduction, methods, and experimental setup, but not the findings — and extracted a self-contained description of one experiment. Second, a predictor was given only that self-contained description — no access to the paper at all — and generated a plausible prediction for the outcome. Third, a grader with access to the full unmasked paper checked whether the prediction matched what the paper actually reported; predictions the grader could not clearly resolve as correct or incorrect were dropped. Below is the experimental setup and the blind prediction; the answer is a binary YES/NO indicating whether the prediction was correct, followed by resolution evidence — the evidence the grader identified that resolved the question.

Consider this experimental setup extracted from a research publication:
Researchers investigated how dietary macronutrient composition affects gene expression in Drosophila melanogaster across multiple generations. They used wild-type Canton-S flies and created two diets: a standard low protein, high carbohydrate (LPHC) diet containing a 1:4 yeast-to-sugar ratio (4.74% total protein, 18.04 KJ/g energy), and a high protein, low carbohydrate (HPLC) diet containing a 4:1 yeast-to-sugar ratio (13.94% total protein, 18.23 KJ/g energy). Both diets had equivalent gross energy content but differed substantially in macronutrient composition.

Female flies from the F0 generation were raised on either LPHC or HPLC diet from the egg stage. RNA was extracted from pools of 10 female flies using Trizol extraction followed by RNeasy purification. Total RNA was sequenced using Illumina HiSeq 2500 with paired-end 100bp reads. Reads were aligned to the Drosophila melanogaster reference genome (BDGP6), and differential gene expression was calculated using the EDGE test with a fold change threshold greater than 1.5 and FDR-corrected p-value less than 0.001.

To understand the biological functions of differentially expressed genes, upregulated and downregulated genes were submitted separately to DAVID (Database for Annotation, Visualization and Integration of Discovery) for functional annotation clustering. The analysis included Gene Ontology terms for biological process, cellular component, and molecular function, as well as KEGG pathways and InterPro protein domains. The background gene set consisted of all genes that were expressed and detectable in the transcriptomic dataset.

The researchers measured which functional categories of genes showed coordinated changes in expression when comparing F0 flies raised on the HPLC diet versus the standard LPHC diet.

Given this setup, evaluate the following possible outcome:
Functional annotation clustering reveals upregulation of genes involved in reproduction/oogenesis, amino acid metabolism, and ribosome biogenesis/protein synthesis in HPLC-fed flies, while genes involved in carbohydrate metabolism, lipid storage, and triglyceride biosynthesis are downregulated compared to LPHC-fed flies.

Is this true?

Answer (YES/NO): NO